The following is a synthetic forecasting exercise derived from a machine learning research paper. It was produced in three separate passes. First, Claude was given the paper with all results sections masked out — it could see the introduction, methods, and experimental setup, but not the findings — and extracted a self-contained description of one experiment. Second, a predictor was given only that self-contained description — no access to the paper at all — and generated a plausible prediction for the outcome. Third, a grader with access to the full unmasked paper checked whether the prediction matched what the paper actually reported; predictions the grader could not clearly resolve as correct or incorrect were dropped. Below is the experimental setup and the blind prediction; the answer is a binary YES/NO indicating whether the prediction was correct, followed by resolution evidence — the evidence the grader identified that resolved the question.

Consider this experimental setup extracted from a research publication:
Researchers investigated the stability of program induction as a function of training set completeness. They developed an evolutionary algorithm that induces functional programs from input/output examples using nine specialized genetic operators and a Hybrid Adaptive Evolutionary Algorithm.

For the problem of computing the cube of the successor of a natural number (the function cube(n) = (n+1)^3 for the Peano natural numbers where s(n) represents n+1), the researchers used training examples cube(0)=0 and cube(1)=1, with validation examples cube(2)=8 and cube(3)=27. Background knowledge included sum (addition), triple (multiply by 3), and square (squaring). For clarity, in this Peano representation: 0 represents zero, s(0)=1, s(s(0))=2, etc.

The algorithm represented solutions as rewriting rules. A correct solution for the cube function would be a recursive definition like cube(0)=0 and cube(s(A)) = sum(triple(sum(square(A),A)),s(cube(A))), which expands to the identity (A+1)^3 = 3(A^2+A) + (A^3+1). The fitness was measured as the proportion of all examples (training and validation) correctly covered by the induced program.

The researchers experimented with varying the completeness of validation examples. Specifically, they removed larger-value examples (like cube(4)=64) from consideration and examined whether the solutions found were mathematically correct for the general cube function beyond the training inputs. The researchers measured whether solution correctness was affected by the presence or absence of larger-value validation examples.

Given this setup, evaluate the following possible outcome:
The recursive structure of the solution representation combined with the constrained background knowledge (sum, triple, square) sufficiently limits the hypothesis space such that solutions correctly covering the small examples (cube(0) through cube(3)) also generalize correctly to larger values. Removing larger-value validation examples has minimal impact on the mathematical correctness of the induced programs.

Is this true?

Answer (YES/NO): NO